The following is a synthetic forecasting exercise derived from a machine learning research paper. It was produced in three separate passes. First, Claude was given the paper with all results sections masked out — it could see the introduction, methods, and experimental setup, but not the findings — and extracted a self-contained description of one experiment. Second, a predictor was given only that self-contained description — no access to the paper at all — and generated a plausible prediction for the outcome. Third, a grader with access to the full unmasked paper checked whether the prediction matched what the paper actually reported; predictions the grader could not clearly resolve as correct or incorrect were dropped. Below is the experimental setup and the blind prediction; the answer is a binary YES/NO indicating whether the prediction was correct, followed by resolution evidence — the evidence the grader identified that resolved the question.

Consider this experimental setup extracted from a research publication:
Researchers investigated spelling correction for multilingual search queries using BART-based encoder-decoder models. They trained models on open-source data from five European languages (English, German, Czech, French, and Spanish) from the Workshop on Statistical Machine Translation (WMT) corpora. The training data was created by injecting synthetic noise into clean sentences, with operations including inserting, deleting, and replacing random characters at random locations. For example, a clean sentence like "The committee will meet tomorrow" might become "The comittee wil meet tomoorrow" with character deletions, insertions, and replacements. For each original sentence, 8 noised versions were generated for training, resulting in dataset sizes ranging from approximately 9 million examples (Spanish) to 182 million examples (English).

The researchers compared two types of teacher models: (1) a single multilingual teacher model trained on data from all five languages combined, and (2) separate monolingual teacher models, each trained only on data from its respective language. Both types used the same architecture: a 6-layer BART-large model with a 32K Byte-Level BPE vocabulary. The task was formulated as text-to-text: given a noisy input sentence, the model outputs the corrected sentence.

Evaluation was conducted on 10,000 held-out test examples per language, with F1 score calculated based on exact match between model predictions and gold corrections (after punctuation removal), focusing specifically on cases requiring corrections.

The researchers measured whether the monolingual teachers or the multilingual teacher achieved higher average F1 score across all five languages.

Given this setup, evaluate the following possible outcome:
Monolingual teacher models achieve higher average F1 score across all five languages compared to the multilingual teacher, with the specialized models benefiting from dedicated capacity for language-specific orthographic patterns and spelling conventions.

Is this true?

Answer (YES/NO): NO